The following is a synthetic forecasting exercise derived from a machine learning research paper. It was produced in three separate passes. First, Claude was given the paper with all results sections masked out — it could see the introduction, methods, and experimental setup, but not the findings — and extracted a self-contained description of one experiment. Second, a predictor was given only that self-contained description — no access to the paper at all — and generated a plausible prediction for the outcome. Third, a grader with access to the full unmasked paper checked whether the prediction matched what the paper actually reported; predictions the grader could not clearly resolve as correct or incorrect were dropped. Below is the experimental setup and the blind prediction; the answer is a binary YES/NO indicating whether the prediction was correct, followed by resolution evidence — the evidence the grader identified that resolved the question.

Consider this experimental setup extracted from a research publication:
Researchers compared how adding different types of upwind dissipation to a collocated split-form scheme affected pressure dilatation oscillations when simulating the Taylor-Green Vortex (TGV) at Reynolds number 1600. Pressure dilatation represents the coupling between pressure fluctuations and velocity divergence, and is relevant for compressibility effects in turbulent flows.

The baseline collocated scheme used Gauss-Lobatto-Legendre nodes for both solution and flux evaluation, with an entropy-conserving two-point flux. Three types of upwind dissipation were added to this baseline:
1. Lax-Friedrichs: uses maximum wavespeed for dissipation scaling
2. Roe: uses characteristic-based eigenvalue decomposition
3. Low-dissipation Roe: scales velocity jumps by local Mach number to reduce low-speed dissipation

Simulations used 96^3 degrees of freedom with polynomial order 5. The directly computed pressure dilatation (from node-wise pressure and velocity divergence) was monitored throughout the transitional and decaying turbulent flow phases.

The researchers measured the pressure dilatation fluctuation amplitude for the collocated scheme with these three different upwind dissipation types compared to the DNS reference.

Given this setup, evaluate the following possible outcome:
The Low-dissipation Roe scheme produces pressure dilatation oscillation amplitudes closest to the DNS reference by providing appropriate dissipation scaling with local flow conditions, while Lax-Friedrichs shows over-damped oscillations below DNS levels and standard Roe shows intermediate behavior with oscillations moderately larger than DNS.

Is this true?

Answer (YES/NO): NO